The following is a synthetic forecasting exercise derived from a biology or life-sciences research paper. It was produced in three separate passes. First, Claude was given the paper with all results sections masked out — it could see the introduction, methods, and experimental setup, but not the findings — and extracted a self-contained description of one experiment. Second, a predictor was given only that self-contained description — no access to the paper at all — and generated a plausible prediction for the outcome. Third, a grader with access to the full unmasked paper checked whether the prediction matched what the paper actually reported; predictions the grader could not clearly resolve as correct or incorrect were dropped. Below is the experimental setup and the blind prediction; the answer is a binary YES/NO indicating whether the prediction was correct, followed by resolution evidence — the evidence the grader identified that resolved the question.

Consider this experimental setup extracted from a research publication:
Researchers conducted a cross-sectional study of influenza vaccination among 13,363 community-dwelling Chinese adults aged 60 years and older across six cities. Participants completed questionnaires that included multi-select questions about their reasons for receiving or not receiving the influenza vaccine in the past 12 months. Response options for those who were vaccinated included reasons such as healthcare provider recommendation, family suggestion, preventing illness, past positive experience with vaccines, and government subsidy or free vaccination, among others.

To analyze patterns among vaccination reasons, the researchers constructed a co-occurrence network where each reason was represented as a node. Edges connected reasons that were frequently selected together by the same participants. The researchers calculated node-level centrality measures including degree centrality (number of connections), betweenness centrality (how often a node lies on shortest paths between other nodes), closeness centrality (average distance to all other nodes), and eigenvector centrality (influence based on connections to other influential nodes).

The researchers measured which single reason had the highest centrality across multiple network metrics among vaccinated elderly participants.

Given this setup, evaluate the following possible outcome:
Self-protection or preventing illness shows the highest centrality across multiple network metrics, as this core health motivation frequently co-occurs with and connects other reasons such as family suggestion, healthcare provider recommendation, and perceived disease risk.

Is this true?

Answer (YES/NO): NO